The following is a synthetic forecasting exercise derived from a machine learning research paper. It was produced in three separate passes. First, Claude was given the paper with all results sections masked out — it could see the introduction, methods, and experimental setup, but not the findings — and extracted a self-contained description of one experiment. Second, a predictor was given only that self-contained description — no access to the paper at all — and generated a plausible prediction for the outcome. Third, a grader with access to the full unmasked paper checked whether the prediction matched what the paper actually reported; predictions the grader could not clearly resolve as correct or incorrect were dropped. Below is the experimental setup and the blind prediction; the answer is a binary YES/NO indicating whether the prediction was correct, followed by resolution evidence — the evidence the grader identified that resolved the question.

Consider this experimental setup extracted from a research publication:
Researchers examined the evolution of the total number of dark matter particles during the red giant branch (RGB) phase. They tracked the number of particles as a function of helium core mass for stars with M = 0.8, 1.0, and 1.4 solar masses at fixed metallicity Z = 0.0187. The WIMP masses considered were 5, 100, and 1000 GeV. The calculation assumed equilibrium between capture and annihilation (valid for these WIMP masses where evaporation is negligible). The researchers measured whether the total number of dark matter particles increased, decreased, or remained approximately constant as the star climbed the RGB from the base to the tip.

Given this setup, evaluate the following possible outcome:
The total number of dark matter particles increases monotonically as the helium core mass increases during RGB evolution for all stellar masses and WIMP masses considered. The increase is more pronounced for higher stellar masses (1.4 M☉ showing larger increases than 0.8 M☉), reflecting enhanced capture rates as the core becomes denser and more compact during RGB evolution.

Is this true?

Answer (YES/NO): NO